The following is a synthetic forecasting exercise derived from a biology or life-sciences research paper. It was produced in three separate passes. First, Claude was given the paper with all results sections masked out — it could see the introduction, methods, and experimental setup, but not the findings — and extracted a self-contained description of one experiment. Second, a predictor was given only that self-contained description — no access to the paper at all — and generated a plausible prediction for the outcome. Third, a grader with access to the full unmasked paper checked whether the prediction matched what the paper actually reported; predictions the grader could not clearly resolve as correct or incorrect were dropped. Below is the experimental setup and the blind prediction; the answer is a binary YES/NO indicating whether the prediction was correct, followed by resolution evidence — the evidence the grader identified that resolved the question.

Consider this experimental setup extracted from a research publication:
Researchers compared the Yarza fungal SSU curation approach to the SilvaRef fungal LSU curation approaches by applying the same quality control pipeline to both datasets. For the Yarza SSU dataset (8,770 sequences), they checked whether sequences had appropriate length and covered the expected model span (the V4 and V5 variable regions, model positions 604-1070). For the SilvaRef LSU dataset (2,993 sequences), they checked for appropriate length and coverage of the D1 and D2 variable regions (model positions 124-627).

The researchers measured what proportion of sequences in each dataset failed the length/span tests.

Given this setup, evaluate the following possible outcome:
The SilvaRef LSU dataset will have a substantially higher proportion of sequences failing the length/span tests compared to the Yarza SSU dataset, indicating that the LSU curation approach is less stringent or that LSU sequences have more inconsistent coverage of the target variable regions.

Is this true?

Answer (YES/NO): YES